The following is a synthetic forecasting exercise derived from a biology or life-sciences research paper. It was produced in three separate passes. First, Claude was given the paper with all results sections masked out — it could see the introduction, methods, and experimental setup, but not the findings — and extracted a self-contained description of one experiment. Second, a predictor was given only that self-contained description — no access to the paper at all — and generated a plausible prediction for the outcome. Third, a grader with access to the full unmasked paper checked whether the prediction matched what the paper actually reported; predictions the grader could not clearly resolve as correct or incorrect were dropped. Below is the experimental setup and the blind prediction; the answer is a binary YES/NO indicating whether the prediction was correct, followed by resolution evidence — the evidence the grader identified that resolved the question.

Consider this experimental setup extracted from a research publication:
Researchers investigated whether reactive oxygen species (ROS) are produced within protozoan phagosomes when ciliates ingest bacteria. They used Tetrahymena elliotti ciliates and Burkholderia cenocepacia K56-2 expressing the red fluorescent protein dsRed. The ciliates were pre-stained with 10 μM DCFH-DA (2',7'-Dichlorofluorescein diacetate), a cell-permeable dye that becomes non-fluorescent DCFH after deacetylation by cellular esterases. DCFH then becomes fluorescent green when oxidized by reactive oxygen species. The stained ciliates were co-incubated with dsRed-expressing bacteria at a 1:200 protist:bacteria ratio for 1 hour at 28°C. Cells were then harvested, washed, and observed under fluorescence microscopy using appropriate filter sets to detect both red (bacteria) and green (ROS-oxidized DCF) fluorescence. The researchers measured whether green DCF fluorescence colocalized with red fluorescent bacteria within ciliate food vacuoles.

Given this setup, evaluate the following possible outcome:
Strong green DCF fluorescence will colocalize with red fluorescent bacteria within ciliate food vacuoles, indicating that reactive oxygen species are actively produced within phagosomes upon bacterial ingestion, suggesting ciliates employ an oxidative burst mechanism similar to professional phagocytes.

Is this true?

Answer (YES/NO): YES